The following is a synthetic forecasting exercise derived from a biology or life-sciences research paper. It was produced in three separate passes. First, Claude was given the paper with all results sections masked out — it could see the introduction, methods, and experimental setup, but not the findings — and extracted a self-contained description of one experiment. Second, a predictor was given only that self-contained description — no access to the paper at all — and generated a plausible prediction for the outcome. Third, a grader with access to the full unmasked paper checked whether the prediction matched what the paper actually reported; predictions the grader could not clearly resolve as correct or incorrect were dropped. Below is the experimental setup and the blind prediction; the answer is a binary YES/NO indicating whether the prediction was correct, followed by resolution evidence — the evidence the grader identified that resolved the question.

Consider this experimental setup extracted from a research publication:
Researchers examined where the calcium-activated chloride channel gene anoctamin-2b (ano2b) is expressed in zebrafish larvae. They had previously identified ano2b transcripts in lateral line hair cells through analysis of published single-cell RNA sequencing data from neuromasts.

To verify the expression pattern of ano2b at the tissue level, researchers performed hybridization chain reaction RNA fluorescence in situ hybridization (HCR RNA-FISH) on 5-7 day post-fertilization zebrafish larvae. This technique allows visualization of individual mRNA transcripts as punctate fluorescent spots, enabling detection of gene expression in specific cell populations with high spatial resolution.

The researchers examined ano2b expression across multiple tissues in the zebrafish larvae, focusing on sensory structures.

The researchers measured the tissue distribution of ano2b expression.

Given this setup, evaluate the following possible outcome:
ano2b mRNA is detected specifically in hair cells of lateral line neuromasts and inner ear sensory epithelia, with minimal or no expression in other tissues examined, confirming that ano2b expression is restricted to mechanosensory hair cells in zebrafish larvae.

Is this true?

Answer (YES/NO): NO